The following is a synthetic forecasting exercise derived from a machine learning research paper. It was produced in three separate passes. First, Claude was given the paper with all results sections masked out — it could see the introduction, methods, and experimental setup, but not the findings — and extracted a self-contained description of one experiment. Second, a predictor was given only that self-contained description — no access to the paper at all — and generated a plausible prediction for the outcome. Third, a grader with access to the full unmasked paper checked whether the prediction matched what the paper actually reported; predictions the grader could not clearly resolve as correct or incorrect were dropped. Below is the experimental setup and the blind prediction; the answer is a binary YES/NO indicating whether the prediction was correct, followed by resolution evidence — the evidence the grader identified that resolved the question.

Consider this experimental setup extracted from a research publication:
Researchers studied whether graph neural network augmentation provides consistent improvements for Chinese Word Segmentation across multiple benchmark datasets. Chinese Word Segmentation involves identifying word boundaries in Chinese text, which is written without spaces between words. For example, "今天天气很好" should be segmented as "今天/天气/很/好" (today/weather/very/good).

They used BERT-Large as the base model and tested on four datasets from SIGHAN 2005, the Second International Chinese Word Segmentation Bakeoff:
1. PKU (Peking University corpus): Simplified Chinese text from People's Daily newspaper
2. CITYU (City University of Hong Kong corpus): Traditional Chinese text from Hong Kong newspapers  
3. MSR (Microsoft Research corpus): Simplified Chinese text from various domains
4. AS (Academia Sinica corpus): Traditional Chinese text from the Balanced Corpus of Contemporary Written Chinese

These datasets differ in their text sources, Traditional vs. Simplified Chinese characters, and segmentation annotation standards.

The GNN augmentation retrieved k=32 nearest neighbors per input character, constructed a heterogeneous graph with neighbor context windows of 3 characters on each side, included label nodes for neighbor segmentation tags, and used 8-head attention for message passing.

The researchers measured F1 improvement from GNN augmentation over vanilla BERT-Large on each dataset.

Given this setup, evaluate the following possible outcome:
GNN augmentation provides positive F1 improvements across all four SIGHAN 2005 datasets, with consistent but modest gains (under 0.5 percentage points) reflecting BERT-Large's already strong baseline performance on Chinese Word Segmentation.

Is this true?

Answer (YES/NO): YES